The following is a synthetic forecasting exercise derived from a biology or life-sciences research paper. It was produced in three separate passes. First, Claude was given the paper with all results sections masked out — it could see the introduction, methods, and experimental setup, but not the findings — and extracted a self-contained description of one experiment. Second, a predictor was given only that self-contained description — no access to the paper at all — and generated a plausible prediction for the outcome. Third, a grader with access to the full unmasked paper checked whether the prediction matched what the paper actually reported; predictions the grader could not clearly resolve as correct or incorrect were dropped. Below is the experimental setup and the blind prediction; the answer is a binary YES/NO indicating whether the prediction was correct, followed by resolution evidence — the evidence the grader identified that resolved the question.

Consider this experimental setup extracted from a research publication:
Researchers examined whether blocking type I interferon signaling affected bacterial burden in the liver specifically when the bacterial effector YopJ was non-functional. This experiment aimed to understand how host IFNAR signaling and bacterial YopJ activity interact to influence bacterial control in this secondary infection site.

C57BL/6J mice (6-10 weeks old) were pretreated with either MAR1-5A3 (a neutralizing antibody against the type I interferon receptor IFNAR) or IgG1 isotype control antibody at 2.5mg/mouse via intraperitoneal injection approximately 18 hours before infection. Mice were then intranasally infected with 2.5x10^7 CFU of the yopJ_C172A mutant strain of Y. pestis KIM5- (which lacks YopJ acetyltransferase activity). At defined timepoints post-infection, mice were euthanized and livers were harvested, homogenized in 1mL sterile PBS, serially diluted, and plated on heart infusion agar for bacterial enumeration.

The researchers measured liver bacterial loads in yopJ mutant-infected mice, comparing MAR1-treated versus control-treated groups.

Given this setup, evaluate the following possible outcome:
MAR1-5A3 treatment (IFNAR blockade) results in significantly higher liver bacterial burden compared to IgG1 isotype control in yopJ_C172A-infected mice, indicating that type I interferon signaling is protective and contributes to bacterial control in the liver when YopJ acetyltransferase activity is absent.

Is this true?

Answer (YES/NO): NO